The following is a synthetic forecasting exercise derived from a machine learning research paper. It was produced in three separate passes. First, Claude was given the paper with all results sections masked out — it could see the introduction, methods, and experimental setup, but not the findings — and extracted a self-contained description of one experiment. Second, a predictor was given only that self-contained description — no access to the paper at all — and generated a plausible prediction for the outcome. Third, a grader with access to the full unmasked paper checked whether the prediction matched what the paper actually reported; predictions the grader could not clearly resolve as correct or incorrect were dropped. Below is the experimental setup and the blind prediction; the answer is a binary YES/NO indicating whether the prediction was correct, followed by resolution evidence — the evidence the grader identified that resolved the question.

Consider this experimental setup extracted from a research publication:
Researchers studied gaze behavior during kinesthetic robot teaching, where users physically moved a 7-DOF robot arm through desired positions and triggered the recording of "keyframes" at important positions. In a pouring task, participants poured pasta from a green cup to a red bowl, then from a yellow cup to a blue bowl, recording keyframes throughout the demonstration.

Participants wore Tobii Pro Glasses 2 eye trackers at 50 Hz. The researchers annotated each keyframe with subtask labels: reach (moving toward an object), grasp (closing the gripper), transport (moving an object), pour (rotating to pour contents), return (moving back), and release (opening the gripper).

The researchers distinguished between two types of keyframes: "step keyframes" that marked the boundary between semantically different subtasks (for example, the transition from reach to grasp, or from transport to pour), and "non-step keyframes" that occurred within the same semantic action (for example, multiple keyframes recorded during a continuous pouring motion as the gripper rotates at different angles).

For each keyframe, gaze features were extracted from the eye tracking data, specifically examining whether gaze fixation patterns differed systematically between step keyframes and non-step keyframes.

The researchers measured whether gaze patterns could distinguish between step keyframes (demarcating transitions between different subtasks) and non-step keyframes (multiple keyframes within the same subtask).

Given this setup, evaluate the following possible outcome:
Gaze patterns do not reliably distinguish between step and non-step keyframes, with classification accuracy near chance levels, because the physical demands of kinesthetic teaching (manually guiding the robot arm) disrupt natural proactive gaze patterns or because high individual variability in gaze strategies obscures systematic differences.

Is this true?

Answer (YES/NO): NO